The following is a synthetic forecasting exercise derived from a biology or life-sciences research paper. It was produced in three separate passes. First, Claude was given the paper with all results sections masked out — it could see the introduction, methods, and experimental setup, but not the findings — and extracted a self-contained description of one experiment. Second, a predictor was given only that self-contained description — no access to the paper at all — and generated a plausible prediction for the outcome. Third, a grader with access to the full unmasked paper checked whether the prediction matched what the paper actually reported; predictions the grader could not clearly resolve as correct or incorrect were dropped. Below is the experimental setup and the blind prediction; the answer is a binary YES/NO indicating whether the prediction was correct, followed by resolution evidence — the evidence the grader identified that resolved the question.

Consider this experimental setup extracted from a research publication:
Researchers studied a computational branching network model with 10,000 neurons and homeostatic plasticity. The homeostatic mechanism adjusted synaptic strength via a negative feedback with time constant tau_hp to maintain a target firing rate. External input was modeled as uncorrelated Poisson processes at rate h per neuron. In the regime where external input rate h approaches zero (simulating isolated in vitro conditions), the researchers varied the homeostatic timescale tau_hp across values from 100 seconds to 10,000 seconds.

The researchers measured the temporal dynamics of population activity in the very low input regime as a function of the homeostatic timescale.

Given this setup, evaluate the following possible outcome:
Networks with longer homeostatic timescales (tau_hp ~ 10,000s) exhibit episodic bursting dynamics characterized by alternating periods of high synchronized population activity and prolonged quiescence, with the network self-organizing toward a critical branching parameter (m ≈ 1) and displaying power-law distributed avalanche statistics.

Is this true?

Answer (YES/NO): NO